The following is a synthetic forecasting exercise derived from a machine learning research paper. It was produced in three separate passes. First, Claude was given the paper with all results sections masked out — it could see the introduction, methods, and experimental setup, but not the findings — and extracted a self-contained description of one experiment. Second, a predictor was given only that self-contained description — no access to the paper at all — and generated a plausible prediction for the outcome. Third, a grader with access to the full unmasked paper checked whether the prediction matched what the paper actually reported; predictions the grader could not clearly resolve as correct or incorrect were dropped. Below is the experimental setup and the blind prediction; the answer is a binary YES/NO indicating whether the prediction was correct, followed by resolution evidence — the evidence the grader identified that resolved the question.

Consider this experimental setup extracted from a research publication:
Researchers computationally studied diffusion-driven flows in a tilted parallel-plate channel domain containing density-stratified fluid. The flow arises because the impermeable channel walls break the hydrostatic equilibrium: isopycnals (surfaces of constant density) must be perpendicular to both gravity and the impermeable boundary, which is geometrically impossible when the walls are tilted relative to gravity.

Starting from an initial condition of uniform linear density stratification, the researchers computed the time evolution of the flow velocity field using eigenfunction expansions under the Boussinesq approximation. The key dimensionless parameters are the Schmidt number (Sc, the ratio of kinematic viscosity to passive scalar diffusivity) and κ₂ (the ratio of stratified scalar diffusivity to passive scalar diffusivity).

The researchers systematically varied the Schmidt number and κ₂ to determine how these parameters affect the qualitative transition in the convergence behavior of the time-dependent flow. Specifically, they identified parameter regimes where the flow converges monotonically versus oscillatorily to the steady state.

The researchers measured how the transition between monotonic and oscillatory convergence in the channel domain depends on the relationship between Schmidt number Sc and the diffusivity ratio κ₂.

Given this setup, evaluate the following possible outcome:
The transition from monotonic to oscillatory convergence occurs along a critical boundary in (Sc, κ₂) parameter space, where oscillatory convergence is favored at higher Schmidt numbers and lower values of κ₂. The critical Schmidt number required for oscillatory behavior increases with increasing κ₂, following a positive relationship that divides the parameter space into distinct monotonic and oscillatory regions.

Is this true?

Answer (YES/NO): NO